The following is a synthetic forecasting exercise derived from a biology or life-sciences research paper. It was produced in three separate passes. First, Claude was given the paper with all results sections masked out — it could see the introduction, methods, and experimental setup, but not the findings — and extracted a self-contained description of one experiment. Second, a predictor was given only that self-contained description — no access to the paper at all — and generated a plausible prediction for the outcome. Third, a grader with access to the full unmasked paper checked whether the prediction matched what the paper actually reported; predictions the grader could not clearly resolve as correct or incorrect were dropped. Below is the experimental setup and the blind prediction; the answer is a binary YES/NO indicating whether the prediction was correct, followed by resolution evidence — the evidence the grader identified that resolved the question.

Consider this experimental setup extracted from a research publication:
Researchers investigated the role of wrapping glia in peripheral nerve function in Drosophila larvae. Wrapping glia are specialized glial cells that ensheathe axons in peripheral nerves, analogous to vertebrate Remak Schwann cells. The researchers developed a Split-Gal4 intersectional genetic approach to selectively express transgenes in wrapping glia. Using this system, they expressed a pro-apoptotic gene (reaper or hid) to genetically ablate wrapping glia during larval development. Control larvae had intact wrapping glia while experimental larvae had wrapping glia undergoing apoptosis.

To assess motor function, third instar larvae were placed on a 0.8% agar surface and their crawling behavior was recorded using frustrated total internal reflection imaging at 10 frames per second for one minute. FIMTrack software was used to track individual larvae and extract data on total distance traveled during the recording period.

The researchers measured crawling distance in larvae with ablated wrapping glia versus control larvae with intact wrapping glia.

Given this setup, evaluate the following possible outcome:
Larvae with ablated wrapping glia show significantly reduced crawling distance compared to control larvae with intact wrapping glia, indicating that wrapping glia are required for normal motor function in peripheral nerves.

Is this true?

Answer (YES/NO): YES